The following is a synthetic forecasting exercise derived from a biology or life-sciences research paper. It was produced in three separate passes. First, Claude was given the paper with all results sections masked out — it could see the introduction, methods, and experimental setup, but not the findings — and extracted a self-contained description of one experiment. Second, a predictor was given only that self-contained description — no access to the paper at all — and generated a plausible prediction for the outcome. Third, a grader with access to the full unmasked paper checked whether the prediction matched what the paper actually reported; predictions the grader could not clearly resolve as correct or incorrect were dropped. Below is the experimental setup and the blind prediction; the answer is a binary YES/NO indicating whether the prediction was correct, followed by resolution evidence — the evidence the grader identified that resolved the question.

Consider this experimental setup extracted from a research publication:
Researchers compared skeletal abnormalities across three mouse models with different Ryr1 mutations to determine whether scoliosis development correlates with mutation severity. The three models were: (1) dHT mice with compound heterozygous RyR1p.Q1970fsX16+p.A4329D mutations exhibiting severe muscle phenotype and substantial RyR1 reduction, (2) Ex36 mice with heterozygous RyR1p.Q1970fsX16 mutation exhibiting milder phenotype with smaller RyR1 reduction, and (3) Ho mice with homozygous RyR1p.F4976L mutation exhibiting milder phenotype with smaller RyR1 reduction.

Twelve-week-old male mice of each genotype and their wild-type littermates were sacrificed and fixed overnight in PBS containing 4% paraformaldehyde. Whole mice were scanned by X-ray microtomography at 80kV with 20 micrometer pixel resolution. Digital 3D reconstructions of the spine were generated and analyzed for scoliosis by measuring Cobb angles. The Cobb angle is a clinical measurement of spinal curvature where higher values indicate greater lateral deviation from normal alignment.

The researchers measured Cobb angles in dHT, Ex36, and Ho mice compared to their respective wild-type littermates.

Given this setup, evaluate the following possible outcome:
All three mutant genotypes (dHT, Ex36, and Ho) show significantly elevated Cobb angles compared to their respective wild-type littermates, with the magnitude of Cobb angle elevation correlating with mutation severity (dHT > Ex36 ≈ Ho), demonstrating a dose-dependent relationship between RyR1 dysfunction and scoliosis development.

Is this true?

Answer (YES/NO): NO